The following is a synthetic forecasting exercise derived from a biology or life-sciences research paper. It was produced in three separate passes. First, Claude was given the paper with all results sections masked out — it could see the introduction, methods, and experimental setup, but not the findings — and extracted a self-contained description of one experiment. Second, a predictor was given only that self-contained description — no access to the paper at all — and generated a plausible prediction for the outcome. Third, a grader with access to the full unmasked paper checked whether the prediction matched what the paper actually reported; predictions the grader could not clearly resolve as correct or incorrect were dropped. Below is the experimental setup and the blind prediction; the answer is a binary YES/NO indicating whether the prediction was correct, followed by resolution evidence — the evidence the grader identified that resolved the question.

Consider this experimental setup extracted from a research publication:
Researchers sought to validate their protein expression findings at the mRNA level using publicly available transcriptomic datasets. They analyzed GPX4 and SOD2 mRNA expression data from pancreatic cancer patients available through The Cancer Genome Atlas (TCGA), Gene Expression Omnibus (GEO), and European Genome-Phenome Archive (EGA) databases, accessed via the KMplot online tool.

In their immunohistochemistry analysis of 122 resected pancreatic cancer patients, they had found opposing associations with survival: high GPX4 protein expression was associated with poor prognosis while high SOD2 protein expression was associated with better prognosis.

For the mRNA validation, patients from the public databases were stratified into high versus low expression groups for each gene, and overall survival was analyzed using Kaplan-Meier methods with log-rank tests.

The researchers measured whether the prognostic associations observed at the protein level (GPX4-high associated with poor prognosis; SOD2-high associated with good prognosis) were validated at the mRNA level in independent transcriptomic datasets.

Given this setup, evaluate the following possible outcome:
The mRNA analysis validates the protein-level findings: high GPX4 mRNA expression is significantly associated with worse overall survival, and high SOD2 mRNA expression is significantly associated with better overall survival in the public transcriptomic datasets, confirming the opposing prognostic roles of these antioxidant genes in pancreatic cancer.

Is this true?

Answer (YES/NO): NO